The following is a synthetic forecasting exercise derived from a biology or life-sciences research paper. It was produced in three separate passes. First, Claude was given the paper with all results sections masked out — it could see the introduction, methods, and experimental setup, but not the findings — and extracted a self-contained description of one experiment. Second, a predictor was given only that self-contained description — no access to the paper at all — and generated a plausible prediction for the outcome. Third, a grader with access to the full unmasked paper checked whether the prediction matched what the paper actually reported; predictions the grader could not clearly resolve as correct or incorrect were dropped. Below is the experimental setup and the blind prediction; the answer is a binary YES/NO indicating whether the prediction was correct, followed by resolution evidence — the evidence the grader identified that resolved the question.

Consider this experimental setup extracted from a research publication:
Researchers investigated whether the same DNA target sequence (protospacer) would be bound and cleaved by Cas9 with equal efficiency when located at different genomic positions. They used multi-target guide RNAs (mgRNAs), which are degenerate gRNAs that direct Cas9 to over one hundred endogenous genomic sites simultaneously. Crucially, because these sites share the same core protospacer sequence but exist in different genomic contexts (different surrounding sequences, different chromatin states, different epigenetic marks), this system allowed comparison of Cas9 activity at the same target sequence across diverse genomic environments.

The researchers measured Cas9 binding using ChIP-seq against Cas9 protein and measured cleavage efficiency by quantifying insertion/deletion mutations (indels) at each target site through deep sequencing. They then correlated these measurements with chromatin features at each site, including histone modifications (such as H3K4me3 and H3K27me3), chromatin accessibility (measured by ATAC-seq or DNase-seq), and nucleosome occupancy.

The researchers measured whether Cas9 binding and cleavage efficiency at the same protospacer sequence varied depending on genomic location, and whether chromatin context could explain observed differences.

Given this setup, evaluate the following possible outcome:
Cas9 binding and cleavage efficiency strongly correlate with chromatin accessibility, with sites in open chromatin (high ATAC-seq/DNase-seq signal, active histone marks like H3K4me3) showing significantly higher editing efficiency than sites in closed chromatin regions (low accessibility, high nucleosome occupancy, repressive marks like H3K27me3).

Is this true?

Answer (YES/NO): NO